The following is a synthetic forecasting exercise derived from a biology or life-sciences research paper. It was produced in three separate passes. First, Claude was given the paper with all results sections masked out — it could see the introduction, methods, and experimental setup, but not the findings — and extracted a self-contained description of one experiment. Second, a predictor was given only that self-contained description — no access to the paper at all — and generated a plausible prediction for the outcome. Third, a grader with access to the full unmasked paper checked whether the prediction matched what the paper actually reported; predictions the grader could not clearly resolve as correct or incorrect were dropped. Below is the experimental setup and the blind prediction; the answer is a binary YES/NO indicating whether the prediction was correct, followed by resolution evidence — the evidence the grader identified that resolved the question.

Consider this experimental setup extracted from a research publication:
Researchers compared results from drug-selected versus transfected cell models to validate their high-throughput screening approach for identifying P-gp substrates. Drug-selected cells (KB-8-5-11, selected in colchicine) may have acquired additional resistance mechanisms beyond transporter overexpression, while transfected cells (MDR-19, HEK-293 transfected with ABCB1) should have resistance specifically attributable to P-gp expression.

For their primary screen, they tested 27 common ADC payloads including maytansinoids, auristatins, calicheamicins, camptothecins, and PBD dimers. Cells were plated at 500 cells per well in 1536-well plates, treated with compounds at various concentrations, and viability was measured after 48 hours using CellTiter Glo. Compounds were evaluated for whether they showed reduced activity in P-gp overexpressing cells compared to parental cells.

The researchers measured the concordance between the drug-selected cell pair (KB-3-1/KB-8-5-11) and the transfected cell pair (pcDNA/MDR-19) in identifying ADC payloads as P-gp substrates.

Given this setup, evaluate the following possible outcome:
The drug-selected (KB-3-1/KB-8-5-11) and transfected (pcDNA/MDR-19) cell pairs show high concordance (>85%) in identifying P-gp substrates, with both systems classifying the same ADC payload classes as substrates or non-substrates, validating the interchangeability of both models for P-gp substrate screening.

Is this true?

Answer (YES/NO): NO